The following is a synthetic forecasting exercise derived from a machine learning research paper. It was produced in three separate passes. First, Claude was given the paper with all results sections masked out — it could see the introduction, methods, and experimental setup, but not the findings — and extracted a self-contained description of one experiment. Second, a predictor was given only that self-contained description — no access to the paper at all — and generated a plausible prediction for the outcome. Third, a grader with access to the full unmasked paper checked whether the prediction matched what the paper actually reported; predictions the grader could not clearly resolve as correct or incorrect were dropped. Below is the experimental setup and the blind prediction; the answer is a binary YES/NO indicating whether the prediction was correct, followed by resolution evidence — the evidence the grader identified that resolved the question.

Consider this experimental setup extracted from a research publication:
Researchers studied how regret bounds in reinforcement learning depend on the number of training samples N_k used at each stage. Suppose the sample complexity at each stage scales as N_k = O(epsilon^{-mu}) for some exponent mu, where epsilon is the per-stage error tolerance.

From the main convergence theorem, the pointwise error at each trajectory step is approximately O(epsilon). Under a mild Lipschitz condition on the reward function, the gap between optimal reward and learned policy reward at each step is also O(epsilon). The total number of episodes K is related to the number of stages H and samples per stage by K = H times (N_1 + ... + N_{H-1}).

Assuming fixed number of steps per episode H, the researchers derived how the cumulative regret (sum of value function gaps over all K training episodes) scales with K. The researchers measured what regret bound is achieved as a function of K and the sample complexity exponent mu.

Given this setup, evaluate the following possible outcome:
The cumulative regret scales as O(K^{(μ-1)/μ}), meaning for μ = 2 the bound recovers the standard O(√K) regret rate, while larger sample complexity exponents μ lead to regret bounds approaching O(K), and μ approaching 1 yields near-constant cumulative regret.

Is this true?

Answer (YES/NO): YES